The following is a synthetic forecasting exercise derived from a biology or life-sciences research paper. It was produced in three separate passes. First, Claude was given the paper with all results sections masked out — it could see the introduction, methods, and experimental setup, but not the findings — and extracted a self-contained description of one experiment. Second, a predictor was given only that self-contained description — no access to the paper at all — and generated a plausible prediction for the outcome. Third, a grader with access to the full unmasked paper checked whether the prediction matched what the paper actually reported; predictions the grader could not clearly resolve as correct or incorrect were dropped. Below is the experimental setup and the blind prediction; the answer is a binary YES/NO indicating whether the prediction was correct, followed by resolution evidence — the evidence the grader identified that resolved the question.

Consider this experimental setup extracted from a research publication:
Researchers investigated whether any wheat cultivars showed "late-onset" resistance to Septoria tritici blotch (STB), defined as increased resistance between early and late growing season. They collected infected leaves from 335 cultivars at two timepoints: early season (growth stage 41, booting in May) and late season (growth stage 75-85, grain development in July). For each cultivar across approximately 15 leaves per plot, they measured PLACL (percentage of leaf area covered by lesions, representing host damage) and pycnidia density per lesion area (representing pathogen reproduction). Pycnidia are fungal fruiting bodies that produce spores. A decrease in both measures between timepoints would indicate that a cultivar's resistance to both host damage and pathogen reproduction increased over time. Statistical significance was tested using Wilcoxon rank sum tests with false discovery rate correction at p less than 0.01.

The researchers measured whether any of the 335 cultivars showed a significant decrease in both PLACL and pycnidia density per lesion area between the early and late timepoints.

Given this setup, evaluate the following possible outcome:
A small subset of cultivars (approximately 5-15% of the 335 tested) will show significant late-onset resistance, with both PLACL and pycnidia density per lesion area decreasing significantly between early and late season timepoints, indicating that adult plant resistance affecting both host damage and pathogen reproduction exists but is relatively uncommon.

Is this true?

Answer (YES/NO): NO